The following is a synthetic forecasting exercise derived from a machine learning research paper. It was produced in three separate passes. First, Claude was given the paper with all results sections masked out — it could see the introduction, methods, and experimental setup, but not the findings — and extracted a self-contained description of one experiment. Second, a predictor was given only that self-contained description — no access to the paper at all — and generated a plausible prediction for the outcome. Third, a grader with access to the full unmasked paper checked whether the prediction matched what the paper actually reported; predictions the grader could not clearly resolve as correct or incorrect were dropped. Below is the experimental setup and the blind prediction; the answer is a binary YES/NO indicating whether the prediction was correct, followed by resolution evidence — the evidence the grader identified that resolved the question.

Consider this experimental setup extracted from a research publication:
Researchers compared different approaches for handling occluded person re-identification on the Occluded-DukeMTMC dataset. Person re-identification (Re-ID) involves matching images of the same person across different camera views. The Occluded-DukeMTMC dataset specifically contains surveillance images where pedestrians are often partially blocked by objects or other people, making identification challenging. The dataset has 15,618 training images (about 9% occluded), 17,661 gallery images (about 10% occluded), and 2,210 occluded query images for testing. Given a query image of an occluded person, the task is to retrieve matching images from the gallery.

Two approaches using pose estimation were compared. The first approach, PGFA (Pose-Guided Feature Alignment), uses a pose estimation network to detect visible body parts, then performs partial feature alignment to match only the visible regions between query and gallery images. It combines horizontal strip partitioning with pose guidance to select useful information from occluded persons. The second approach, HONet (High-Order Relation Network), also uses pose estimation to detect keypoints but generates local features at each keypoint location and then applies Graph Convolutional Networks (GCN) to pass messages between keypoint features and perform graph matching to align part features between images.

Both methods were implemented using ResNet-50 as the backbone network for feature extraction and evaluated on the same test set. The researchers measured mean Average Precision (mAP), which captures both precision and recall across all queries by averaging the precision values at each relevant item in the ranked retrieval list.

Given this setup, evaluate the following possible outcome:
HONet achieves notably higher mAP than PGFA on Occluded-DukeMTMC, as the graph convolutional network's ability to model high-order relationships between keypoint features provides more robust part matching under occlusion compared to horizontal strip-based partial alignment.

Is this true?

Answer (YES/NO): YES